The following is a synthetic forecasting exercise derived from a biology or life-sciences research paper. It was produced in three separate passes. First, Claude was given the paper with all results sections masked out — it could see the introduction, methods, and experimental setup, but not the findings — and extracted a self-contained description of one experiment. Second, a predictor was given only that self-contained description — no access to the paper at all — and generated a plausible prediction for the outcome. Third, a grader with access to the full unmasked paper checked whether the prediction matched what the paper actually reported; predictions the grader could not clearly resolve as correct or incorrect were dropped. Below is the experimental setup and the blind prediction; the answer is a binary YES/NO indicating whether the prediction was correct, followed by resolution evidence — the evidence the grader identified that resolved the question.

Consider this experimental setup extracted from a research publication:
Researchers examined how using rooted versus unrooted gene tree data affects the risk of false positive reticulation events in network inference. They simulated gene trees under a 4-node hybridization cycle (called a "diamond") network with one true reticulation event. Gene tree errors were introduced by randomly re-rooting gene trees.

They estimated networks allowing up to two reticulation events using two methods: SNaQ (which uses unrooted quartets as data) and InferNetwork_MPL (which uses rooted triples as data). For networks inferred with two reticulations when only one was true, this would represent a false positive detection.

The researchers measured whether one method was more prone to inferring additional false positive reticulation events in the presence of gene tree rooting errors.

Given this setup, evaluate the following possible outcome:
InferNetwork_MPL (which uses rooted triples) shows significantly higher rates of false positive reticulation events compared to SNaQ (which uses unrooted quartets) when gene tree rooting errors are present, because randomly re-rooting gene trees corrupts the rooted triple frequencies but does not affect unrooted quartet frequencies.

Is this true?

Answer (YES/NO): YES